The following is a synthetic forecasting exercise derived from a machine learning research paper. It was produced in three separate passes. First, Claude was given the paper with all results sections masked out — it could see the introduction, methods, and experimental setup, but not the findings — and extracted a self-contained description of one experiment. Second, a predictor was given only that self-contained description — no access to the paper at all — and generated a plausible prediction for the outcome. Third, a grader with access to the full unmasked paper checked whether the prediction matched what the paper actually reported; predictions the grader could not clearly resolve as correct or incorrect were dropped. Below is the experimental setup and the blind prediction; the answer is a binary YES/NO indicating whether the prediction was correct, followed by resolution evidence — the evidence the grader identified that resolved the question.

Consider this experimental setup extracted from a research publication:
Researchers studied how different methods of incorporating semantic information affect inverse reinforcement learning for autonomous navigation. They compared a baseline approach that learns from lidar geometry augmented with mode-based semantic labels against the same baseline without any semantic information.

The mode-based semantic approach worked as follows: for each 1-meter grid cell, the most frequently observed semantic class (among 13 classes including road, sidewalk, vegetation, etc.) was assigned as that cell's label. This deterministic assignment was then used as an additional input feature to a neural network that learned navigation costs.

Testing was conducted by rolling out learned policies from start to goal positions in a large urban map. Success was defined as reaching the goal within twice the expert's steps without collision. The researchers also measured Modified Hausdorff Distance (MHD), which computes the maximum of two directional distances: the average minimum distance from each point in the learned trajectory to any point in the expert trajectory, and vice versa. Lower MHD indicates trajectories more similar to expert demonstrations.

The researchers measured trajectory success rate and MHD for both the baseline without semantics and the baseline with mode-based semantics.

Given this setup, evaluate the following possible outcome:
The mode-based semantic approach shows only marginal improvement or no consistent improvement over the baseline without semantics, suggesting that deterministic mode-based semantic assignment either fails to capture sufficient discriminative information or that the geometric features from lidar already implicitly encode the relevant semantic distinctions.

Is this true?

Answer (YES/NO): YES